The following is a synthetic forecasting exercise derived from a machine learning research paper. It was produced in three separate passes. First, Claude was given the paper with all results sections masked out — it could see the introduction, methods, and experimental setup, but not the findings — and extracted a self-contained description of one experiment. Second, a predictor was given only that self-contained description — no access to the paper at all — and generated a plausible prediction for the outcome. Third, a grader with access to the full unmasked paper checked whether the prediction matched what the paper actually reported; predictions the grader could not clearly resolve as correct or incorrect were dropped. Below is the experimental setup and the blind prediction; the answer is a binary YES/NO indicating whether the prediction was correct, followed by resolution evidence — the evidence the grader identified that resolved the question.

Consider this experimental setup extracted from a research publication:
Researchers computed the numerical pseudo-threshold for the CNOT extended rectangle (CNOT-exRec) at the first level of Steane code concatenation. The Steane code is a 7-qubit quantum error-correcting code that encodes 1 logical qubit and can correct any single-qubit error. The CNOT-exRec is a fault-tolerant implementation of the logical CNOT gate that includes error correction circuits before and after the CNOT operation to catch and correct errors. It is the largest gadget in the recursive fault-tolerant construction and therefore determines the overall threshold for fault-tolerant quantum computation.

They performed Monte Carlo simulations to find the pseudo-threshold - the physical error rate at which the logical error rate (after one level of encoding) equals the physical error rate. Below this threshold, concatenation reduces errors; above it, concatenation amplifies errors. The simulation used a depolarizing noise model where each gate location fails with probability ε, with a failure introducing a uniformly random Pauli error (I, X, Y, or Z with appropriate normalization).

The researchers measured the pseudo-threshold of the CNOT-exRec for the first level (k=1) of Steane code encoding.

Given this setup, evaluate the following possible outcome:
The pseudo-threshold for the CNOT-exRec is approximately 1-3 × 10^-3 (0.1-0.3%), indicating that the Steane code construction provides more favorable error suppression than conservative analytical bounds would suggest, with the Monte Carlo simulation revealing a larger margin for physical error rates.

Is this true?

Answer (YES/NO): NO